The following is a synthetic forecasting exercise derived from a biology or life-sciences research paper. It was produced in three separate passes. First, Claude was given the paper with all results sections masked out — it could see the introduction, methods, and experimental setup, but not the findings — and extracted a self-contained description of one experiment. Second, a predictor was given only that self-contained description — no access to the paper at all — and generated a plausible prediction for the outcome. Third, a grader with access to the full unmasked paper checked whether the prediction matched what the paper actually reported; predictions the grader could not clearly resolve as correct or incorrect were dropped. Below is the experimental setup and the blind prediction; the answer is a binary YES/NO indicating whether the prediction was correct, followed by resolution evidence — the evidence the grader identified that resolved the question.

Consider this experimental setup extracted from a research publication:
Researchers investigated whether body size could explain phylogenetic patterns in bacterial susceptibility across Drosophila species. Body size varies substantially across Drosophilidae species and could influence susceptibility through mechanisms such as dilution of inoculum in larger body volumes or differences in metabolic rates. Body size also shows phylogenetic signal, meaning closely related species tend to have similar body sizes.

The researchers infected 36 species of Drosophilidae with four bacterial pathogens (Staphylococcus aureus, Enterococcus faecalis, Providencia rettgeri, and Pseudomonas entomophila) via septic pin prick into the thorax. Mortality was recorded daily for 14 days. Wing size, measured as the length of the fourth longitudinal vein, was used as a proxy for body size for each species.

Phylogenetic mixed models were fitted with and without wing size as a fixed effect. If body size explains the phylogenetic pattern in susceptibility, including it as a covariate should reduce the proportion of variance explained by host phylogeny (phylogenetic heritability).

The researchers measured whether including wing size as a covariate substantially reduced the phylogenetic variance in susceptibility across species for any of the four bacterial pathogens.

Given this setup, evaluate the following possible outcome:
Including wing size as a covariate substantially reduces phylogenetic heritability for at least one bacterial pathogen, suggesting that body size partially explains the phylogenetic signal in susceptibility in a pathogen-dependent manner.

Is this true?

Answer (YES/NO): NO